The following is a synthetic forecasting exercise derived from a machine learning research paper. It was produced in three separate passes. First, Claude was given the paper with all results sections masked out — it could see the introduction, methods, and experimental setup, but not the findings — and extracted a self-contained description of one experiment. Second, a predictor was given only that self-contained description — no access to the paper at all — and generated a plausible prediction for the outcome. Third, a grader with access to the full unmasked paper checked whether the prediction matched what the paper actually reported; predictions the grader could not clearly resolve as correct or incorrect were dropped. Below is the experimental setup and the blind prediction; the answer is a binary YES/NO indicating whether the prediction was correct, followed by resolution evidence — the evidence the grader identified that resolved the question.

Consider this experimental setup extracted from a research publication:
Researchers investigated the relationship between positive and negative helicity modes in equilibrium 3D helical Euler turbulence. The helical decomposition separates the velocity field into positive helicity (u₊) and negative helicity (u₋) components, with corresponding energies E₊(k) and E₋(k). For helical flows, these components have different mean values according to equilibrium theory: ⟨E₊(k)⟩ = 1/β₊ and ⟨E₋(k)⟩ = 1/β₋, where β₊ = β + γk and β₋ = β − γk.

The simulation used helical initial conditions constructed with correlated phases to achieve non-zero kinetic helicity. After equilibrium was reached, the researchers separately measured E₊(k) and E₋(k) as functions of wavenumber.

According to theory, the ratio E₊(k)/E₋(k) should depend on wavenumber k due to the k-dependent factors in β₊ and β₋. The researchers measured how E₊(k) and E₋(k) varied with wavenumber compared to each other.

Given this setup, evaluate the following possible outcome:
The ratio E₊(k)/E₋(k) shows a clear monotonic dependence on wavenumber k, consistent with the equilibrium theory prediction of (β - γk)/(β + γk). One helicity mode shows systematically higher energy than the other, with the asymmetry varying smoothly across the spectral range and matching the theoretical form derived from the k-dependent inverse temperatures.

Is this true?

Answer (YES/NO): YES